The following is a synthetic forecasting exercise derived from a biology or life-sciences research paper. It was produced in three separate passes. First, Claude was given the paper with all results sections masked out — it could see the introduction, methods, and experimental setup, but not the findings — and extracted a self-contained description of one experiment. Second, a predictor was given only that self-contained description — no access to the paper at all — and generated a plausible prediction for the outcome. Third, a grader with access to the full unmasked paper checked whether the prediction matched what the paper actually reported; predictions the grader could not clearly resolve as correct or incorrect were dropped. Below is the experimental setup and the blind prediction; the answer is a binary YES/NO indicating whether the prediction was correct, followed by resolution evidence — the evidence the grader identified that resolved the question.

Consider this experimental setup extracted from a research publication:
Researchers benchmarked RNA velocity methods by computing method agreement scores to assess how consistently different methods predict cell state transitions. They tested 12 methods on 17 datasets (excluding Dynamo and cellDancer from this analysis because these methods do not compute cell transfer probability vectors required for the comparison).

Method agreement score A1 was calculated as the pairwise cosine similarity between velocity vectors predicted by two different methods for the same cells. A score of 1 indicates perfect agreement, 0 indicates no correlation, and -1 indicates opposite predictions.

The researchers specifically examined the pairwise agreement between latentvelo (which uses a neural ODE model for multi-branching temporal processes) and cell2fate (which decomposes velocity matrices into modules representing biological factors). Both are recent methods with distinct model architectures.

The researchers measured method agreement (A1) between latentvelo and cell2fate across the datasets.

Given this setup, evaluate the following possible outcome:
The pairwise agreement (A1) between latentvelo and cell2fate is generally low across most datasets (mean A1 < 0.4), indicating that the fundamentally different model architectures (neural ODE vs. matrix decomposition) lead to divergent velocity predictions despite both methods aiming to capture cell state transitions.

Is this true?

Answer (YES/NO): YES